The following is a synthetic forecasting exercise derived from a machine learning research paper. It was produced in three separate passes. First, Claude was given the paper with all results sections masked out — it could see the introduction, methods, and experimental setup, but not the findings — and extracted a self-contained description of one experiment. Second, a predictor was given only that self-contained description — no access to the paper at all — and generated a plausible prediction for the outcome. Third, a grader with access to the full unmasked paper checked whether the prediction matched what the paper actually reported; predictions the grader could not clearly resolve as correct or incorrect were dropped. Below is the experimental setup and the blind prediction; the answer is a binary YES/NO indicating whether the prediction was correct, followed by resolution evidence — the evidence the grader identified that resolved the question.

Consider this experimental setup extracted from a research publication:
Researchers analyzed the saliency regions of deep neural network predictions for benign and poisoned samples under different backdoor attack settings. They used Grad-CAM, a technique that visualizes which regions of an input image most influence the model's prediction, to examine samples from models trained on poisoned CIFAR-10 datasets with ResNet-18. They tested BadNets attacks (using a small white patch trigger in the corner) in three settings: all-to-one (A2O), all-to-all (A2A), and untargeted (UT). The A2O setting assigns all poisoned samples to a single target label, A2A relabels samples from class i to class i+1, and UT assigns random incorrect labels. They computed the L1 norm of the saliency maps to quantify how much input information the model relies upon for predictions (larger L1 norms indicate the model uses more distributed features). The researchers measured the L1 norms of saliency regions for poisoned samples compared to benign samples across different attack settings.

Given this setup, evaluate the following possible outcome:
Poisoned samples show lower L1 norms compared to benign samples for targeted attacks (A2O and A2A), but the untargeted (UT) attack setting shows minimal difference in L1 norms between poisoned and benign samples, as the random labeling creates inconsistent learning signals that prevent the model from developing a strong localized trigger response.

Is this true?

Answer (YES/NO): NO